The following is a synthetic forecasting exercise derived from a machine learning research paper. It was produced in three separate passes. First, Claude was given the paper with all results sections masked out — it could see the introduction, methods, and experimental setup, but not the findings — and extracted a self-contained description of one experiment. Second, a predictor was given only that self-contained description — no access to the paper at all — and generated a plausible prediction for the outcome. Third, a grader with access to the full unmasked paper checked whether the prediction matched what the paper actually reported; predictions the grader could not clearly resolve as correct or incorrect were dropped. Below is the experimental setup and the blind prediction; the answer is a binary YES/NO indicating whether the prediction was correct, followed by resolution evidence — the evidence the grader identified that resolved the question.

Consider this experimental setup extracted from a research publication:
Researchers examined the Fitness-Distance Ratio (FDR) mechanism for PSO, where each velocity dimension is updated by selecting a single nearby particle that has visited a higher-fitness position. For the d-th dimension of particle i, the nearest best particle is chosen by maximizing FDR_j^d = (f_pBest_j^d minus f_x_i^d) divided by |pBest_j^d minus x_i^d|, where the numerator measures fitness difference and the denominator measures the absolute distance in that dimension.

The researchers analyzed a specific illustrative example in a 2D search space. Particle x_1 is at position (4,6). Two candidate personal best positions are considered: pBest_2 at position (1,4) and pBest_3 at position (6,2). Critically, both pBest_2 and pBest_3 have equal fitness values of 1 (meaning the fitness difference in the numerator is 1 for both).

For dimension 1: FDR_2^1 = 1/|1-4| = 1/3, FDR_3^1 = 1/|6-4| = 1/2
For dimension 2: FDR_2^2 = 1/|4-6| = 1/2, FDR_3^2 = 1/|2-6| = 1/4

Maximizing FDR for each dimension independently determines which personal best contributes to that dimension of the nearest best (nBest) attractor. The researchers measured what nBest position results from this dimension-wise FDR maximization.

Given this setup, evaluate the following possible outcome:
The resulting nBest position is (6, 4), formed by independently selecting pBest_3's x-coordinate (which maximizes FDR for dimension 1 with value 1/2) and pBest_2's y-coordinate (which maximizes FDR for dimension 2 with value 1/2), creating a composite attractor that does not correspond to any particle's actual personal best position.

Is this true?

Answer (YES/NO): YES